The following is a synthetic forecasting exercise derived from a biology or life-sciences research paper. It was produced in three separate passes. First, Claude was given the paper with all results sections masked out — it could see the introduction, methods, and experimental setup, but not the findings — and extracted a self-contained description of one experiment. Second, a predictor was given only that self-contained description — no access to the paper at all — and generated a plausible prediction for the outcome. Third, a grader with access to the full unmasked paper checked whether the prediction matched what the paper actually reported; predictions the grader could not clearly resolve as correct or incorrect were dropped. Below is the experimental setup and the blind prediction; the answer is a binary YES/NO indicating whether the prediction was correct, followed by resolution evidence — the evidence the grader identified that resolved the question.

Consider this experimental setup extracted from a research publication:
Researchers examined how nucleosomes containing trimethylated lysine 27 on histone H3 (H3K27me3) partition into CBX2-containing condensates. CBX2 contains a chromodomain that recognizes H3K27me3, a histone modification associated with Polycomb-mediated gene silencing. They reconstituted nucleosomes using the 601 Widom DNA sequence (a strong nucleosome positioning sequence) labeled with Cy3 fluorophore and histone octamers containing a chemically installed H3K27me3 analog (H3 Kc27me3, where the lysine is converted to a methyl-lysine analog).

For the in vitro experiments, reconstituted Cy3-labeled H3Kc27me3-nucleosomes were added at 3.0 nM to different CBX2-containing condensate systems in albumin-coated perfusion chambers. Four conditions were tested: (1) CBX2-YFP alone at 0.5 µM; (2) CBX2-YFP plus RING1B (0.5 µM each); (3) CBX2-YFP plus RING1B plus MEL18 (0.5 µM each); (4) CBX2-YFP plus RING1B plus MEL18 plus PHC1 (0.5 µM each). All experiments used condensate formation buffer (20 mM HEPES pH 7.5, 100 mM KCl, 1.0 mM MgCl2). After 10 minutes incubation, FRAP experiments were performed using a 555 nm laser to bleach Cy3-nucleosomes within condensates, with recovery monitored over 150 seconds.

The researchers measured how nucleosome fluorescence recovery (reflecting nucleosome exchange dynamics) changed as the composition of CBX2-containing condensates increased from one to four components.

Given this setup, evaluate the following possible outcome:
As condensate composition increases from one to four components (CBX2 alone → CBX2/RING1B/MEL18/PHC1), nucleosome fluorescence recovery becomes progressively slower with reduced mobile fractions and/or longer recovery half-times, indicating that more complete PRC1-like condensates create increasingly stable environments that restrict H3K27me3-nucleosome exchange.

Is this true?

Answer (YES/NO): NO